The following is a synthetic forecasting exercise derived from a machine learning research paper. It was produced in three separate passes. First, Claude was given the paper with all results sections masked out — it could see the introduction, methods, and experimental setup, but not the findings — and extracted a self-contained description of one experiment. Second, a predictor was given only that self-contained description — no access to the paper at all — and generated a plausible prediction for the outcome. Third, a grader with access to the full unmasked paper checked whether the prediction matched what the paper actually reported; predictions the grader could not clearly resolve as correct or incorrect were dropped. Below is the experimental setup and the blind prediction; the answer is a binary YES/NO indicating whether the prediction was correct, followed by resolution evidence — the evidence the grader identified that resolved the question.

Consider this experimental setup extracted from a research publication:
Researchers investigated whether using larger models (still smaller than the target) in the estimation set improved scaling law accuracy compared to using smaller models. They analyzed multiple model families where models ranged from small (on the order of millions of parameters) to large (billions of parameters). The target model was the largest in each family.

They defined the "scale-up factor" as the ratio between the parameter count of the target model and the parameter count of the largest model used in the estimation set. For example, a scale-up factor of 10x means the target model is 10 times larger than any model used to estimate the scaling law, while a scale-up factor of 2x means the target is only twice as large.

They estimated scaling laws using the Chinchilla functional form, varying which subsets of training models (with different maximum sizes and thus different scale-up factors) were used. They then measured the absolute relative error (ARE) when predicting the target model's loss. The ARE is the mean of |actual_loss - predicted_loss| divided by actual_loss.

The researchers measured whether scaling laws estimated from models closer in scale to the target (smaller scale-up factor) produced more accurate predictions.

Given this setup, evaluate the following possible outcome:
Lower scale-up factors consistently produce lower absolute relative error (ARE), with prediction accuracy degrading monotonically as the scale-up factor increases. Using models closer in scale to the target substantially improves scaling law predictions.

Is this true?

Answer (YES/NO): NO